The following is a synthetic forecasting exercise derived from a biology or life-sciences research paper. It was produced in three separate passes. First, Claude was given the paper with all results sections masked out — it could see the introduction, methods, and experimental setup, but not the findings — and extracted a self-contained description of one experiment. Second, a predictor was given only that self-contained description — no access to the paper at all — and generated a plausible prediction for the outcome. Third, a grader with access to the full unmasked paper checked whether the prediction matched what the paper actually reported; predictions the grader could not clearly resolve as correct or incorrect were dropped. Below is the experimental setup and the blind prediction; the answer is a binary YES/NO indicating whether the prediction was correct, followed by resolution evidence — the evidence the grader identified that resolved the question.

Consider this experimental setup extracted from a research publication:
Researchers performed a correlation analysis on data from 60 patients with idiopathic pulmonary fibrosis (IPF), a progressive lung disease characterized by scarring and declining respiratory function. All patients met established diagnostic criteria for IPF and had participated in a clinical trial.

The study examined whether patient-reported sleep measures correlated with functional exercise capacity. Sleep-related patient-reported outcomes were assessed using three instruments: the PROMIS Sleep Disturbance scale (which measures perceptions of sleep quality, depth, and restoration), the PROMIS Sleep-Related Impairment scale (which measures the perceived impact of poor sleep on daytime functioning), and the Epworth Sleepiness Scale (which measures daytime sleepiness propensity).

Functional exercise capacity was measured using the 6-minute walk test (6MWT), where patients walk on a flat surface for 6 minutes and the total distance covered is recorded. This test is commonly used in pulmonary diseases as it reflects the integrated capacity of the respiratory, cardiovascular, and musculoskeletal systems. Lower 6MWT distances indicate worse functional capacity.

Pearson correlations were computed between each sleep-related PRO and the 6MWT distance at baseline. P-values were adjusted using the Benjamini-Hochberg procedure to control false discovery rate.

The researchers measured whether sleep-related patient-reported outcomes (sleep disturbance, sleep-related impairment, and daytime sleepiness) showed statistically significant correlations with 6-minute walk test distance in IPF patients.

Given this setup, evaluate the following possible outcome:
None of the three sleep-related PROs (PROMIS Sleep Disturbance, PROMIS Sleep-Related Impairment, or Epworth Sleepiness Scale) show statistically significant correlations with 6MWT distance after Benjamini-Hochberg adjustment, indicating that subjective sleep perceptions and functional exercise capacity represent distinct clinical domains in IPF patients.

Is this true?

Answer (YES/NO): YES